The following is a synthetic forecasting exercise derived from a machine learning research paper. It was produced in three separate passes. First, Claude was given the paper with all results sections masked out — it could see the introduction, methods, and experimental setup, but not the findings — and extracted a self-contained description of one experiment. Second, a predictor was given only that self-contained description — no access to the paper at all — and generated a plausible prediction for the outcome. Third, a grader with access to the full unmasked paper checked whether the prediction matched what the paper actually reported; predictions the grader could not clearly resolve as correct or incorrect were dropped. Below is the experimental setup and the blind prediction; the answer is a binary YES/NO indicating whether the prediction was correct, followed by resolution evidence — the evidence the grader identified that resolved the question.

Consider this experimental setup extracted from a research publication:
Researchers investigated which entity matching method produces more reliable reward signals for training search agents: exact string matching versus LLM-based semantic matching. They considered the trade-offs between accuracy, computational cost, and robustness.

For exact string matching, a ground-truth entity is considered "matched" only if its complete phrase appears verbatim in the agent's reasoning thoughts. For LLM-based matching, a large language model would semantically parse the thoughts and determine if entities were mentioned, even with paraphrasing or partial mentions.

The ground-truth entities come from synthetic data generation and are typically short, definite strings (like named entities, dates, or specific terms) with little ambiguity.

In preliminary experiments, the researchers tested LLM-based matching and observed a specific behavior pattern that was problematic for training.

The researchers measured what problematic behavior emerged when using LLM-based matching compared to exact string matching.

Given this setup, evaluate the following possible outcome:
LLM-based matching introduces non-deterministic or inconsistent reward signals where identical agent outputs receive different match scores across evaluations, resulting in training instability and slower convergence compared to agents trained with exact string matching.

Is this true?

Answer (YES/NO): NO